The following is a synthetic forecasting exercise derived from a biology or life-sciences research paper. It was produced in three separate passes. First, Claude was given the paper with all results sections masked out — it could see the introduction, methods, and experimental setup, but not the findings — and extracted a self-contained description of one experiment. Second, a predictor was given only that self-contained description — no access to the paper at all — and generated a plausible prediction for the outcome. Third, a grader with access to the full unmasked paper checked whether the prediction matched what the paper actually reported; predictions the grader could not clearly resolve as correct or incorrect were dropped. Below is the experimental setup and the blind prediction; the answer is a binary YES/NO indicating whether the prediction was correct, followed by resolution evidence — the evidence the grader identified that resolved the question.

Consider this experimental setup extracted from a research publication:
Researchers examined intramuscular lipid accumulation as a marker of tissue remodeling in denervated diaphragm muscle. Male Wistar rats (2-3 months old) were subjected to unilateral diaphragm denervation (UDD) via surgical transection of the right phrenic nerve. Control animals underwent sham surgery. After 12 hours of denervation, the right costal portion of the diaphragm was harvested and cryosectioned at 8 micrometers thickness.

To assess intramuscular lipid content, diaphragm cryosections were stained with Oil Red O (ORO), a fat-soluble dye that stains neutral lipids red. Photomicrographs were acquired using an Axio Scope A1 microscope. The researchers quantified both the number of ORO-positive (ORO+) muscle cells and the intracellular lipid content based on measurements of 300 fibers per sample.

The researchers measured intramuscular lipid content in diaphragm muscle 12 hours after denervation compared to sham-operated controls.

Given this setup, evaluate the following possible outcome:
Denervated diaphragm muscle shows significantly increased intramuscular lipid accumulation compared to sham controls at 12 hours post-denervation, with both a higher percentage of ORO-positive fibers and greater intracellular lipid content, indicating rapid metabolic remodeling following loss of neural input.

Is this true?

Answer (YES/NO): YES